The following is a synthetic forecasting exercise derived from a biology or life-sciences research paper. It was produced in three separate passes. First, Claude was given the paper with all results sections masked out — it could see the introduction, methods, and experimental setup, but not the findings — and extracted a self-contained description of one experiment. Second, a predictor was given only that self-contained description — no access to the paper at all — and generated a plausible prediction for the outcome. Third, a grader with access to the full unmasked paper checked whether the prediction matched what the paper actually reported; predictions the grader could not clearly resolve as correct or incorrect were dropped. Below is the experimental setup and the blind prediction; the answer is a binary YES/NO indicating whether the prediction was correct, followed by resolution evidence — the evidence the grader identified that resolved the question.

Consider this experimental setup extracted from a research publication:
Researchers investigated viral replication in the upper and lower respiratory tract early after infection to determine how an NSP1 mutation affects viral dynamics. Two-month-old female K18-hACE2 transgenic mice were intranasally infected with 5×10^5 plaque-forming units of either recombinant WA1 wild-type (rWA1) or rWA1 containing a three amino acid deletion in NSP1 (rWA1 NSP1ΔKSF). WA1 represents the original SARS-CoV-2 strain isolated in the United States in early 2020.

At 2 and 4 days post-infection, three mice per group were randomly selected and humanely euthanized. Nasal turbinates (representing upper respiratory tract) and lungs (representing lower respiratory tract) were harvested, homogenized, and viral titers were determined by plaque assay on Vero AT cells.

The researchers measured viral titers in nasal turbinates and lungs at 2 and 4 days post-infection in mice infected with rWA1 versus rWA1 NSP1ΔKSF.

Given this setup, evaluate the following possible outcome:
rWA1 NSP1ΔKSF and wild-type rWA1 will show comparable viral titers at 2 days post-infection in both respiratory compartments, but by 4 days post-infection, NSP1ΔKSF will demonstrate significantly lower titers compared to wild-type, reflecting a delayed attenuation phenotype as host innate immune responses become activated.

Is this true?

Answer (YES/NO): NO